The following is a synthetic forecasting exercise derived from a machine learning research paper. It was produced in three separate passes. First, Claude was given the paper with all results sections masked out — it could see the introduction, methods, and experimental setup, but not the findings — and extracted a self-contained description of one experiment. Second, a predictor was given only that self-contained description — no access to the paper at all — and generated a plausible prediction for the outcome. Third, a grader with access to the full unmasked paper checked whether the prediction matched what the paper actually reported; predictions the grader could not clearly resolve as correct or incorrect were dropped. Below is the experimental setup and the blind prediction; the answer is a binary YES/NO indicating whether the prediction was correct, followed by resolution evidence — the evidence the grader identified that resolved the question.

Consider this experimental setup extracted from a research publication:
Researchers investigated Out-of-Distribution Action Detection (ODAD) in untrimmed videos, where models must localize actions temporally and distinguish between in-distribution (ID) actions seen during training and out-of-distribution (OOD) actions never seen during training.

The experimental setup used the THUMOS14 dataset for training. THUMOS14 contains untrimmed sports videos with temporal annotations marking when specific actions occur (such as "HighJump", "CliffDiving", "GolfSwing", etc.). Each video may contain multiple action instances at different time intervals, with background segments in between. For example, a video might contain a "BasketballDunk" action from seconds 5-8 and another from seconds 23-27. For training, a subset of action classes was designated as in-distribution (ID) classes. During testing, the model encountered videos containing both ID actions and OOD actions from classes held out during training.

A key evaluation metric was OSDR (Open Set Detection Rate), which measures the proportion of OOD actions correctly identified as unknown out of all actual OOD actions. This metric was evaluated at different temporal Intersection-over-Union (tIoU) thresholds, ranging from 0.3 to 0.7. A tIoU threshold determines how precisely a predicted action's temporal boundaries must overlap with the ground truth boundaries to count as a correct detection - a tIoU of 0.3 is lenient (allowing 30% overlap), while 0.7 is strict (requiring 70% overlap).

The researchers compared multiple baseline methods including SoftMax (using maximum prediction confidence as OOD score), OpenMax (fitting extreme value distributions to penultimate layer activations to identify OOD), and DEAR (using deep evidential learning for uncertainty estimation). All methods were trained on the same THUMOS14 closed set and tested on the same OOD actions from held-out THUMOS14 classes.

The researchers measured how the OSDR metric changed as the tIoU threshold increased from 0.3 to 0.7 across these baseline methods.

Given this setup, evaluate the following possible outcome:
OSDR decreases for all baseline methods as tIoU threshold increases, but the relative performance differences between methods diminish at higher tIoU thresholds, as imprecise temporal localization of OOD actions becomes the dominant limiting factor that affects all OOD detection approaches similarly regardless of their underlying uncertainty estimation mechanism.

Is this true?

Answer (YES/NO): NO